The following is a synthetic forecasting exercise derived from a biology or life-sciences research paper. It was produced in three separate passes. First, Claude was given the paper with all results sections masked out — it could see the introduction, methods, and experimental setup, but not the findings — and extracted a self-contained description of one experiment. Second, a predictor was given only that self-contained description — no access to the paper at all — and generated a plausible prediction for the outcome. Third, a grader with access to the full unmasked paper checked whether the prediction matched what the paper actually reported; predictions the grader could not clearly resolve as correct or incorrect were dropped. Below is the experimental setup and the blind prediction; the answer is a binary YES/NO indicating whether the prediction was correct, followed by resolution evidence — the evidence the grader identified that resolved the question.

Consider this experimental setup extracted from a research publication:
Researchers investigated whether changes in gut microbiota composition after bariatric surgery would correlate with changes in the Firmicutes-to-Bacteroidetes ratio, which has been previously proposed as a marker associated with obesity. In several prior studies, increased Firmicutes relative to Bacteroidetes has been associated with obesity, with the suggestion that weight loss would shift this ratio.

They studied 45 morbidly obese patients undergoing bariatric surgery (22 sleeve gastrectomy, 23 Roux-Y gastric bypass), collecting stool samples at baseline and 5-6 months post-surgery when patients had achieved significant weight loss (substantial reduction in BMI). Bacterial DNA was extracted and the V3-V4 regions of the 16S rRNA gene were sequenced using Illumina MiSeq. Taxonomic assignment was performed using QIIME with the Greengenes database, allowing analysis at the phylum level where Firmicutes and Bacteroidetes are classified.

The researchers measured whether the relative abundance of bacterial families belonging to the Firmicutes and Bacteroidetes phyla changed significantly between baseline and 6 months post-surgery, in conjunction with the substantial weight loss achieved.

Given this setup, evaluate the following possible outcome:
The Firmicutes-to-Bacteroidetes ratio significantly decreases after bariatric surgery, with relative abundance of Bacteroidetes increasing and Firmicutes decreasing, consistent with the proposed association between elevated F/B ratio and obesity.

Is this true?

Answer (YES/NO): NO